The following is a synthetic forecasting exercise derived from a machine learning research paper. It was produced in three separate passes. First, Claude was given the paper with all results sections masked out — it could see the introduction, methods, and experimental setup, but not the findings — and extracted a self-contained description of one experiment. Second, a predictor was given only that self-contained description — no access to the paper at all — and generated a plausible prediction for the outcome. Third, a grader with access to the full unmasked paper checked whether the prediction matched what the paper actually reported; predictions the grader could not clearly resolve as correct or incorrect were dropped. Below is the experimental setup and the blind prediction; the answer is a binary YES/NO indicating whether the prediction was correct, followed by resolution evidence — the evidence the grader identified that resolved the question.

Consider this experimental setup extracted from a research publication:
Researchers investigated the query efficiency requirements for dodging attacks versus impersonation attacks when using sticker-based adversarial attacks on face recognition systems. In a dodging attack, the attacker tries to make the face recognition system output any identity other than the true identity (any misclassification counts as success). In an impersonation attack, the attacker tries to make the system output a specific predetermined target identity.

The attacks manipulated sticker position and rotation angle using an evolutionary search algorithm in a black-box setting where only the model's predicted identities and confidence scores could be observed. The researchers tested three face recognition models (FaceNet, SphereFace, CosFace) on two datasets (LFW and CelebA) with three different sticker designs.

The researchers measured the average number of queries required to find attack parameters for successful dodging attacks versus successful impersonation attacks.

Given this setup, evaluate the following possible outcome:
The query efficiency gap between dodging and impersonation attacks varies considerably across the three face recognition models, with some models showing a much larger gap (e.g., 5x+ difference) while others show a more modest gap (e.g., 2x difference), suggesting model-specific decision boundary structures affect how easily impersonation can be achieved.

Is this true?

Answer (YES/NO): NO